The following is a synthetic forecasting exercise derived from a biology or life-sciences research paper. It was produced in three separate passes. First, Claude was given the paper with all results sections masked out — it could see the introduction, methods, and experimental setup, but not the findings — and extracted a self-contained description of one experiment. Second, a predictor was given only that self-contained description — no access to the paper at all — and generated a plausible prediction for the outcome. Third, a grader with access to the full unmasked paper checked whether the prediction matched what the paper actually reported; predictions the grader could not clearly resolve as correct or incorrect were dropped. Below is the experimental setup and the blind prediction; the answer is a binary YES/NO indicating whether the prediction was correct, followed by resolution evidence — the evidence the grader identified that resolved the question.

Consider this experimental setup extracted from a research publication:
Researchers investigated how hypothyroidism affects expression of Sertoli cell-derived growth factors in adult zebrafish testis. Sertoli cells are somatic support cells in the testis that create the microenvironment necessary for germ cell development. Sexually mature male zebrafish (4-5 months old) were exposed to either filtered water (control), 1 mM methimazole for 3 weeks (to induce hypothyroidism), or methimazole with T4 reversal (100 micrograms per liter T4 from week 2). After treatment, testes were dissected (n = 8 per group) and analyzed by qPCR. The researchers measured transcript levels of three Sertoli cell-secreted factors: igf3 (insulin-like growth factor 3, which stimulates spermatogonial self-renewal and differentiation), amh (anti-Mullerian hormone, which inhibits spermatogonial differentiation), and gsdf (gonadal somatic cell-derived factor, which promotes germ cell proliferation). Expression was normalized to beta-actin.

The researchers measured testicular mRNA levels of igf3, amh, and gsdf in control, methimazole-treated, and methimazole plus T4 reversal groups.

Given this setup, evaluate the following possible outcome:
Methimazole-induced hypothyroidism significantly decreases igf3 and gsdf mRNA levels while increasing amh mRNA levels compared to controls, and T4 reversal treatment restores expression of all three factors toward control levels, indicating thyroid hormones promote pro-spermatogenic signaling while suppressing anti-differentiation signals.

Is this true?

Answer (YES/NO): NO